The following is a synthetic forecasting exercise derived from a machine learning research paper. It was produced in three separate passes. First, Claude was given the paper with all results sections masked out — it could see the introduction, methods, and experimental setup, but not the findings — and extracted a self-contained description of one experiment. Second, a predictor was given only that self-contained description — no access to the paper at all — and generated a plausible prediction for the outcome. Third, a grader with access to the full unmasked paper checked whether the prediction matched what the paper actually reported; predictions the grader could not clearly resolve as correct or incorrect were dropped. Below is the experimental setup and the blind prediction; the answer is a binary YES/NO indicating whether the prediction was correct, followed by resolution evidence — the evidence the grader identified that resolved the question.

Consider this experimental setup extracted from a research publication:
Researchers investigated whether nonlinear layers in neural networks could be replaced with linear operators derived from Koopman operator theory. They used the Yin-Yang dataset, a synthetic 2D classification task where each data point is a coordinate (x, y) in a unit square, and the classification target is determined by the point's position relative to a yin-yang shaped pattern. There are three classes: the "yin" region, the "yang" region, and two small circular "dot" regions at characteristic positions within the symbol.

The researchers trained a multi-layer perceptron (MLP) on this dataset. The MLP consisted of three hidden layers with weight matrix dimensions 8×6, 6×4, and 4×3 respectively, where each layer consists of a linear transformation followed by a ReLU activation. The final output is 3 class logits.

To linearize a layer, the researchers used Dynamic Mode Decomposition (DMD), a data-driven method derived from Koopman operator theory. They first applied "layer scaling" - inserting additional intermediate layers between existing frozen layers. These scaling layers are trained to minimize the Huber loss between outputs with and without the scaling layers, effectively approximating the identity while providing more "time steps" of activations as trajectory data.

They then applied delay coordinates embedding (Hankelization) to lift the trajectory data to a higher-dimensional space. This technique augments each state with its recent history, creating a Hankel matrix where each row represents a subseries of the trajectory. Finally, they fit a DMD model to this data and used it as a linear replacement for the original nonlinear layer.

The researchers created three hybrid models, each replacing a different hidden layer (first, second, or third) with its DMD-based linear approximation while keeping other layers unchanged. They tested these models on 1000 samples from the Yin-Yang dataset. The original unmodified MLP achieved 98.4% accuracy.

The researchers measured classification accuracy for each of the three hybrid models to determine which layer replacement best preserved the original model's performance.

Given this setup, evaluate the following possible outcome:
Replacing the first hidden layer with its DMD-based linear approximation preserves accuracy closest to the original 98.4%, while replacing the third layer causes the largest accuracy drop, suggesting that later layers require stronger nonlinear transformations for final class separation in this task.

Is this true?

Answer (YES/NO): NO